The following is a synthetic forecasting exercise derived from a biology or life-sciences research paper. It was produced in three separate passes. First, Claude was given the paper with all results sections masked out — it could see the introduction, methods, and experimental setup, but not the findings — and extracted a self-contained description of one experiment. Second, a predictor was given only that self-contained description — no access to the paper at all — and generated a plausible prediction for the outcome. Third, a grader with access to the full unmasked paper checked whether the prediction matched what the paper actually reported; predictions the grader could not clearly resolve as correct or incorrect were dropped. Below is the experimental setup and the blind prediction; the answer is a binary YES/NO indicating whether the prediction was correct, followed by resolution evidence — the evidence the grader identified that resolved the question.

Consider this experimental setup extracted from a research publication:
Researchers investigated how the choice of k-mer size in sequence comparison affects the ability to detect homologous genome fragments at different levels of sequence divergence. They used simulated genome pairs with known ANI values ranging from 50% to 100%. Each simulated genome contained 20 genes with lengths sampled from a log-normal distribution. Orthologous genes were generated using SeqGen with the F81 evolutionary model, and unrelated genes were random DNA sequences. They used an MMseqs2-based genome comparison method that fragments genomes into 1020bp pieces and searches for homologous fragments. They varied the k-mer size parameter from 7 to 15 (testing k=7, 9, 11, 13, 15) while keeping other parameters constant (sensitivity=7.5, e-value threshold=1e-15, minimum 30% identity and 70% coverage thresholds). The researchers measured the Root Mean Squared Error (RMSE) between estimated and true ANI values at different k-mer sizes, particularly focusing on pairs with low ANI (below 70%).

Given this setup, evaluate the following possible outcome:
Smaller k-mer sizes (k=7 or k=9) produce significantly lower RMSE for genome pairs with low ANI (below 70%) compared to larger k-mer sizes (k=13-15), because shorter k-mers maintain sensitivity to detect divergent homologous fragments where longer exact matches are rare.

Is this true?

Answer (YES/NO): NO